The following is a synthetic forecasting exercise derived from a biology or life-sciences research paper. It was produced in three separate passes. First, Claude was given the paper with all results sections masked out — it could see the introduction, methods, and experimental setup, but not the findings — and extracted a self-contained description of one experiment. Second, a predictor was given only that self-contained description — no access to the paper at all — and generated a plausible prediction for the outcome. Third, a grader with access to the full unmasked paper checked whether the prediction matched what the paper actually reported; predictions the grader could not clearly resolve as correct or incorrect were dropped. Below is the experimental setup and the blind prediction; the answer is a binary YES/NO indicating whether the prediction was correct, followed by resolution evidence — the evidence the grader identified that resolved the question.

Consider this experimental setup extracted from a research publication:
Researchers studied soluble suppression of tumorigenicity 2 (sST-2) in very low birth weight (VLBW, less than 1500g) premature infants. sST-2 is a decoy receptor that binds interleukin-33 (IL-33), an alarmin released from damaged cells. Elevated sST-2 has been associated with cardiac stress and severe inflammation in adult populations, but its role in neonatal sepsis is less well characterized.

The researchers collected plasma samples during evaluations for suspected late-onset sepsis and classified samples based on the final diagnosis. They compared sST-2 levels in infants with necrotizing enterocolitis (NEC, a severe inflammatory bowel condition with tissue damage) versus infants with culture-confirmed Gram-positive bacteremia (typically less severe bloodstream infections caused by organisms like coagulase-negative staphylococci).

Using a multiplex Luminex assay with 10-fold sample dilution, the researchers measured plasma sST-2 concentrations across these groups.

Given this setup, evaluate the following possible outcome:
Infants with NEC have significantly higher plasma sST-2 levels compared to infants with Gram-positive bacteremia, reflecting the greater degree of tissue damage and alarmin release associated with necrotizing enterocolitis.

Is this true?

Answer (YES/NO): YES